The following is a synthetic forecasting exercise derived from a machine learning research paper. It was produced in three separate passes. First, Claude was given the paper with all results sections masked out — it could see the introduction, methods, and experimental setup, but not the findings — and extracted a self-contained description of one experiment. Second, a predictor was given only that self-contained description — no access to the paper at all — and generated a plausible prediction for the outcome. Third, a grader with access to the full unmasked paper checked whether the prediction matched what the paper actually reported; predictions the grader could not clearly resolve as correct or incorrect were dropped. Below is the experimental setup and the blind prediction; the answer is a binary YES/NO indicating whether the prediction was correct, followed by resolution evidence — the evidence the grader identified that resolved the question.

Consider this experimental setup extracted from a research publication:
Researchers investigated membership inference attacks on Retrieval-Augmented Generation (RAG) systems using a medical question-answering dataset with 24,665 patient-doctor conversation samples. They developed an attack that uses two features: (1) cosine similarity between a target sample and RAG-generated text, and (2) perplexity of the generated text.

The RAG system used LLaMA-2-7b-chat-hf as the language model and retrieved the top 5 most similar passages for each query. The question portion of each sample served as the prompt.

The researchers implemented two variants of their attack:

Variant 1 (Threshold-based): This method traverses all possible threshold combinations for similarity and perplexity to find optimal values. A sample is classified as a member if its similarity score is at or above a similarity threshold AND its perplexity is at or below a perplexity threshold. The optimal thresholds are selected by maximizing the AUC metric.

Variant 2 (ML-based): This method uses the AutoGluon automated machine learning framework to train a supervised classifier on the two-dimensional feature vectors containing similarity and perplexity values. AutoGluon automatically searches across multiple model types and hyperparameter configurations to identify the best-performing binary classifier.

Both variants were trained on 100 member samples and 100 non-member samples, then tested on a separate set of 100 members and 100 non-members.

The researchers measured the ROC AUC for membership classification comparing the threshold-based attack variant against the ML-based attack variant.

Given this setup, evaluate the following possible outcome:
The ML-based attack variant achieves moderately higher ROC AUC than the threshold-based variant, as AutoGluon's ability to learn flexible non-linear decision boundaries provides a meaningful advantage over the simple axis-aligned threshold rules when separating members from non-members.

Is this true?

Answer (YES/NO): NO